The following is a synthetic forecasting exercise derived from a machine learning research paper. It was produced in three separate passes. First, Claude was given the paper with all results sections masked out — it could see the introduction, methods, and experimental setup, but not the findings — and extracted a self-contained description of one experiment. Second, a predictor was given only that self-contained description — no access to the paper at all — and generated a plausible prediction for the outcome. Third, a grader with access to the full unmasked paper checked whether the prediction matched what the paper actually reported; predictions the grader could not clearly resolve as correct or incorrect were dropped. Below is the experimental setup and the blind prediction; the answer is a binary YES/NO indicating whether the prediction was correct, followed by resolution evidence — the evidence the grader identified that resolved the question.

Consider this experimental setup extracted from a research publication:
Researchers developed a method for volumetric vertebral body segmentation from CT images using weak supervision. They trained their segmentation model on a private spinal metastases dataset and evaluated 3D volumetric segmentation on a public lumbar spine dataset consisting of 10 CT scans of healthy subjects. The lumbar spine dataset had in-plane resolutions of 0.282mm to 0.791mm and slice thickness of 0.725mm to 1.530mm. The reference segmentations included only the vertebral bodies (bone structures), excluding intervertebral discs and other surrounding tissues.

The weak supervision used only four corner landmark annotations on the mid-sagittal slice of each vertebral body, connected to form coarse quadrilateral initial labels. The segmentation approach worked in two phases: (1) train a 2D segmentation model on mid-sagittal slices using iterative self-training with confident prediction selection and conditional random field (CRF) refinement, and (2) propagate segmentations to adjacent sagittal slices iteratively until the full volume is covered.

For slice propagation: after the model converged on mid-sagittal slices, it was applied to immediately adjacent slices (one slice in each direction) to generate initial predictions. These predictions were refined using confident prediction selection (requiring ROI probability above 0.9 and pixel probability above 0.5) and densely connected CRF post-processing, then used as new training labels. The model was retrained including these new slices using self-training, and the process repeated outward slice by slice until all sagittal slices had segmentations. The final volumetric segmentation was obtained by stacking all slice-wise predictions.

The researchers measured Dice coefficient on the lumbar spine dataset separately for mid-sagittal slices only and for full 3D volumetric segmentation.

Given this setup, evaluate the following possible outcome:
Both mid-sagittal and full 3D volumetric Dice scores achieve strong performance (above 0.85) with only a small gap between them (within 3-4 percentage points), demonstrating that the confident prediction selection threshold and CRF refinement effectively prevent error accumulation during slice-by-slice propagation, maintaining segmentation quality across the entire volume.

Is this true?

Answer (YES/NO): NO